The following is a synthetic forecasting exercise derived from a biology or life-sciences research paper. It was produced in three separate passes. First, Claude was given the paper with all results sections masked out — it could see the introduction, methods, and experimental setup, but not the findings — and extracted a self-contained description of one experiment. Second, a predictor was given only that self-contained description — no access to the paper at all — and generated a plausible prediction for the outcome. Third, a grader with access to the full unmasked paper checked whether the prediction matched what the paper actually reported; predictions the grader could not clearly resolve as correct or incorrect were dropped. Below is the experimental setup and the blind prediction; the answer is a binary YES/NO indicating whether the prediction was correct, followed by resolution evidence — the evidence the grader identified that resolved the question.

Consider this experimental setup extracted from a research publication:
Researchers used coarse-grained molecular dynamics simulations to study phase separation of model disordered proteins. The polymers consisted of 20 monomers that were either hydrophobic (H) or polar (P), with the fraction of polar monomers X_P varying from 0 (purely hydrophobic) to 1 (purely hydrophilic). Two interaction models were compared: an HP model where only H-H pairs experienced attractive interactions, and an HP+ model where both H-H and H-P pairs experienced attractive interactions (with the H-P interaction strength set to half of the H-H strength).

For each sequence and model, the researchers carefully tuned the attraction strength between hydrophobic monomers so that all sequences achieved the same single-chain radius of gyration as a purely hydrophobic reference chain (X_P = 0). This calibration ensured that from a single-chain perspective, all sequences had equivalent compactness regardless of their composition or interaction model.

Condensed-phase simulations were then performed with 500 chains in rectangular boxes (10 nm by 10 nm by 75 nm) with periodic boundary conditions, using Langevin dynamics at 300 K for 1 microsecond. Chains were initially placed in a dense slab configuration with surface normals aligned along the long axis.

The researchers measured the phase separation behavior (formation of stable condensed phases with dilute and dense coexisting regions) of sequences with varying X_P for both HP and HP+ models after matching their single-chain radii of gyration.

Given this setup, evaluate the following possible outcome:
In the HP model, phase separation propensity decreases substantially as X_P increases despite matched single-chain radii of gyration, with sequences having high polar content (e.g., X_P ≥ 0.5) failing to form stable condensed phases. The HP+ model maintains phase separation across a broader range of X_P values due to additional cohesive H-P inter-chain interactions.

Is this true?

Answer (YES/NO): YES